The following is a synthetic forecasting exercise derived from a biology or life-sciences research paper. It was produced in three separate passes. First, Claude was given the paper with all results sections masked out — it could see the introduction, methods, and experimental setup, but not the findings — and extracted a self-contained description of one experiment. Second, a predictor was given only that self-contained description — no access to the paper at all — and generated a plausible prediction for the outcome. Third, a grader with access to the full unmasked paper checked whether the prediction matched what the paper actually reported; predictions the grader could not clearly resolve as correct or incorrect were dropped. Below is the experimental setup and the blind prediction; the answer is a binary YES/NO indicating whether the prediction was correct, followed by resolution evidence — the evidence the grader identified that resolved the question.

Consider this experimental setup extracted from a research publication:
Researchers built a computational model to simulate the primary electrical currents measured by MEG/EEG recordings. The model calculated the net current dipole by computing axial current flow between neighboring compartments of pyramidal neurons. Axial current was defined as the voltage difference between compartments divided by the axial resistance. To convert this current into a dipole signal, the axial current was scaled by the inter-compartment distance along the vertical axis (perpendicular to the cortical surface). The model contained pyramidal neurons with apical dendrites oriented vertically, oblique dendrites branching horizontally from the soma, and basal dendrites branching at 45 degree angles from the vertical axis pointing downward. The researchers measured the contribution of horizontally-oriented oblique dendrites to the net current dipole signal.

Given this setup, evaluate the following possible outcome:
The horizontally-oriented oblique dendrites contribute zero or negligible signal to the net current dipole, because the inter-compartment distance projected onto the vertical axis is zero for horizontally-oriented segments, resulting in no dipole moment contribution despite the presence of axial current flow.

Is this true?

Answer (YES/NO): YES